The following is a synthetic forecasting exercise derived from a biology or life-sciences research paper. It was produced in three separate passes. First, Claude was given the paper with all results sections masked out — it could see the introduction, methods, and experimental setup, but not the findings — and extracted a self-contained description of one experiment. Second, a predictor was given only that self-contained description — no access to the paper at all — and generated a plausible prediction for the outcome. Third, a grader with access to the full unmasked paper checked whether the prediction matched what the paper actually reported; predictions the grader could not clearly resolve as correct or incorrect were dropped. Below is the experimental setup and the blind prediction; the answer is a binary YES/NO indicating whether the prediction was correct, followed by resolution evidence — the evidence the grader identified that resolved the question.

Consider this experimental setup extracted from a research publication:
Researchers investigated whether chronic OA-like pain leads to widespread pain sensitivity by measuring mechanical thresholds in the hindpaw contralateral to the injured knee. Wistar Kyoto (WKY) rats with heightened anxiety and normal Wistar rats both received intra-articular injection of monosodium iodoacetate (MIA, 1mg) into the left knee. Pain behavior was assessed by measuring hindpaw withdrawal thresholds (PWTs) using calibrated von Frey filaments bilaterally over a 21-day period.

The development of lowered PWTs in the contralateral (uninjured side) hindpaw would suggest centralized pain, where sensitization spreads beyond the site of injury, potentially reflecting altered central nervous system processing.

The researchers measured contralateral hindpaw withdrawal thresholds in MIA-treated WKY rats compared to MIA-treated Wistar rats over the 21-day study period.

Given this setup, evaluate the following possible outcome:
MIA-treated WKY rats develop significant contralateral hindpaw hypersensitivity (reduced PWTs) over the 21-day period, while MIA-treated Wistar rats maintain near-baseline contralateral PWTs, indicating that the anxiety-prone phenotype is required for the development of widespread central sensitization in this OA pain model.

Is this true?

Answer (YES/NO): YES